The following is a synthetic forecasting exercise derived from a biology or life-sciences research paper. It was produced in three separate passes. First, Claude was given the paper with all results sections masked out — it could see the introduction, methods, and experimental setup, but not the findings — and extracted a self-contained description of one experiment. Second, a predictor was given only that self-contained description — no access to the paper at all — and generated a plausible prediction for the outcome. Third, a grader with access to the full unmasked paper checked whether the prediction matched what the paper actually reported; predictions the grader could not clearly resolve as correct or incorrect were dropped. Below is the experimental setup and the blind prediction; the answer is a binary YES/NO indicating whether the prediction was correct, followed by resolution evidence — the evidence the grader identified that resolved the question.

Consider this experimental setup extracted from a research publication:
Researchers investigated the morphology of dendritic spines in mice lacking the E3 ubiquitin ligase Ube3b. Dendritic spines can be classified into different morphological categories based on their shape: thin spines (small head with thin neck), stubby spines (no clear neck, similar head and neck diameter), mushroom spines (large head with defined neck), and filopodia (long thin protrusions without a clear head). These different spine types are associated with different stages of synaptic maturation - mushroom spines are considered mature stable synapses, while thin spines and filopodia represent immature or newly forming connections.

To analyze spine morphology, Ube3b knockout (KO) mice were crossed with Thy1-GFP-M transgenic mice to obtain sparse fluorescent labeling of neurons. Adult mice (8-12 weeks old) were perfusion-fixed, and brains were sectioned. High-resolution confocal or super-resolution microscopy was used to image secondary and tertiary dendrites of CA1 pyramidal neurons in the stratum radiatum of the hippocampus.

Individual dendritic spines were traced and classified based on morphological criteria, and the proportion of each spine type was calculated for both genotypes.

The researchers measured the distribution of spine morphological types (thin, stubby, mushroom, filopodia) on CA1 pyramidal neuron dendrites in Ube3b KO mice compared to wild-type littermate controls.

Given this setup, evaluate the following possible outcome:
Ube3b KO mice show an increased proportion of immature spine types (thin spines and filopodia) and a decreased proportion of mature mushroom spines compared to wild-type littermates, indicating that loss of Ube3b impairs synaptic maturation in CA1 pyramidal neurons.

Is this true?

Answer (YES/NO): NO